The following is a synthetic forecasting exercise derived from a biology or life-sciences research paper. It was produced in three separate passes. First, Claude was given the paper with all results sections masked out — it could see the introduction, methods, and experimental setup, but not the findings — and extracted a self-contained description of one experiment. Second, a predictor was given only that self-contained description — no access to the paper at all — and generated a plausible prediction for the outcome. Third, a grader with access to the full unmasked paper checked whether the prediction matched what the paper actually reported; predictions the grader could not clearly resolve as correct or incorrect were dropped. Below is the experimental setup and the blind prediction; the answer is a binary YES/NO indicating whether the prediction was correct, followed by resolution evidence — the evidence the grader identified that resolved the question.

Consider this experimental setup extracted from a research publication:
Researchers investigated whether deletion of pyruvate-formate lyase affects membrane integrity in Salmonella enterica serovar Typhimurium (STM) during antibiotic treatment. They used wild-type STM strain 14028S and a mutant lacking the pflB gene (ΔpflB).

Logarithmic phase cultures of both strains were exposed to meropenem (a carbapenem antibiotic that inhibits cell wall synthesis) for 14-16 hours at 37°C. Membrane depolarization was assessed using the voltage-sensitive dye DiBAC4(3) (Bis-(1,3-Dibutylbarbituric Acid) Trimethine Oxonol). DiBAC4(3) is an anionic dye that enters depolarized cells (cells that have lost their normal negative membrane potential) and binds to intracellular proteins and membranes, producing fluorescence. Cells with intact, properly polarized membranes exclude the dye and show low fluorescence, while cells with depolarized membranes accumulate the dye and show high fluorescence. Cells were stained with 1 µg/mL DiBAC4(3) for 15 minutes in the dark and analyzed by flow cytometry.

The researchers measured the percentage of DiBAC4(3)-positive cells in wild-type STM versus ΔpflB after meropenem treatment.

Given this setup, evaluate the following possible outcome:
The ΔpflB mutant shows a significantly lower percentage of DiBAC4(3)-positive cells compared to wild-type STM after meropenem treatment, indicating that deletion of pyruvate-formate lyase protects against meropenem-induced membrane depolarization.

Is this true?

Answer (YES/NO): NO